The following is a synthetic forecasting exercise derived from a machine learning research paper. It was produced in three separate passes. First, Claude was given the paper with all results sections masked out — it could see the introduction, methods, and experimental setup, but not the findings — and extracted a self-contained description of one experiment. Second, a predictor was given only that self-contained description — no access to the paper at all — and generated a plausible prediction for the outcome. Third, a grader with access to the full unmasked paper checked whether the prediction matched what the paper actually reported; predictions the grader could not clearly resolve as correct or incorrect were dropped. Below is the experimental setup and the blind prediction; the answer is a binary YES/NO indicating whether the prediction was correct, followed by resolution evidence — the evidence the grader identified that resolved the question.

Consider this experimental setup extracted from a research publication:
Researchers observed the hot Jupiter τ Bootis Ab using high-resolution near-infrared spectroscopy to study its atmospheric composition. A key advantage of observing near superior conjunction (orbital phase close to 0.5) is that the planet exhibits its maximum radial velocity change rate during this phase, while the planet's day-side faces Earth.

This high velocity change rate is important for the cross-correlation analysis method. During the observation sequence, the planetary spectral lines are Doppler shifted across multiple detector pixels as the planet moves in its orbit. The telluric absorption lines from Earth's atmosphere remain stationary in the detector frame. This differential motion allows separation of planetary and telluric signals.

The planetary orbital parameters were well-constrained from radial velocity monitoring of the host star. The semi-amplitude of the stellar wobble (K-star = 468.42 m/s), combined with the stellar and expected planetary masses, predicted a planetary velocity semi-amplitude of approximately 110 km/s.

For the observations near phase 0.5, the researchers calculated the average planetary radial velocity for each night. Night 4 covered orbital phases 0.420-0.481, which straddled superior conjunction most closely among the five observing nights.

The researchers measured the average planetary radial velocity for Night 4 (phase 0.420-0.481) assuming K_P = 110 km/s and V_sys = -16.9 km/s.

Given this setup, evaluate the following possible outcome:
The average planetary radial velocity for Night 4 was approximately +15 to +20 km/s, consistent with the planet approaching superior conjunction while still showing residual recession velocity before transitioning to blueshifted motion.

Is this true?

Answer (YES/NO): NO